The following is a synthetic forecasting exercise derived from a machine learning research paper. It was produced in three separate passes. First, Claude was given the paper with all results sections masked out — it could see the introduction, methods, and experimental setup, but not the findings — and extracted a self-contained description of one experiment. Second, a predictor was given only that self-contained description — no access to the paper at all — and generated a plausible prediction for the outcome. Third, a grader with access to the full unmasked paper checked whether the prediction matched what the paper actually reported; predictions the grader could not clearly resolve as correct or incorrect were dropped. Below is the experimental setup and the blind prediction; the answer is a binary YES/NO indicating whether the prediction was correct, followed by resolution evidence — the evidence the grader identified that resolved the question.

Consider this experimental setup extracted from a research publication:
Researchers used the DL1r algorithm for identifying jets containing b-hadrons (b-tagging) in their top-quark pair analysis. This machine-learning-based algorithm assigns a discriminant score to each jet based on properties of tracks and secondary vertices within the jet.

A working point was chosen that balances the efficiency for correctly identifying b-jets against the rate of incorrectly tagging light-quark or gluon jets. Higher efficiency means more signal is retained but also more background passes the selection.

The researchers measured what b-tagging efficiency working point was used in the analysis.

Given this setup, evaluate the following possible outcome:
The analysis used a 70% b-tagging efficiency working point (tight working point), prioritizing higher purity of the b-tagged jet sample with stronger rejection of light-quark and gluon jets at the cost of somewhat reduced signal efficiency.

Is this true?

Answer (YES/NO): NO